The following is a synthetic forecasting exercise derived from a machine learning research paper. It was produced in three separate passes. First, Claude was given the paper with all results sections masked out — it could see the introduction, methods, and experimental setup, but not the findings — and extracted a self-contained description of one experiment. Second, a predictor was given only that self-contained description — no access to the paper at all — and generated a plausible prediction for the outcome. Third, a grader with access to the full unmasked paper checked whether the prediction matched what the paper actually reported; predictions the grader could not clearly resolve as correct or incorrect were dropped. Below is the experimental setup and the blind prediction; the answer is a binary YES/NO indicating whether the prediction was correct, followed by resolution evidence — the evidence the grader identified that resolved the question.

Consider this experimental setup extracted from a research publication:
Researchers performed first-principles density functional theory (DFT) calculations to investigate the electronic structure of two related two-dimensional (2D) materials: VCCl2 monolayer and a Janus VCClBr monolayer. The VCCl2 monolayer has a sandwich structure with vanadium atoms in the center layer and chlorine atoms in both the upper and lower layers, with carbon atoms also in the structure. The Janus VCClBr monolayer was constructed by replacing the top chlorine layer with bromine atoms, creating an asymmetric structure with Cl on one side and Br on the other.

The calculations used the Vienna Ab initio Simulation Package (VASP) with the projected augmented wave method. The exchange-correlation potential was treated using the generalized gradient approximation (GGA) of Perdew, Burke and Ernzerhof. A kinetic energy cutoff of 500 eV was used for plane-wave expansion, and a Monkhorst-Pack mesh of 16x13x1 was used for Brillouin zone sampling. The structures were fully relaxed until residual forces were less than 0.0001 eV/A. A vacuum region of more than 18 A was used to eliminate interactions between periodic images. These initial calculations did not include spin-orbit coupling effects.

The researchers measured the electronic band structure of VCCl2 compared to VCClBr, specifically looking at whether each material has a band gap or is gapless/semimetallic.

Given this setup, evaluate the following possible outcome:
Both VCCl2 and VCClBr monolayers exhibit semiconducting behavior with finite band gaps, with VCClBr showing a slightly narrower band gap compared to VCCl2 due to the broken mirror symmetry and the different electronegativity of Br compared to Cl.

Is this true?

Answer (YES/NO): NO